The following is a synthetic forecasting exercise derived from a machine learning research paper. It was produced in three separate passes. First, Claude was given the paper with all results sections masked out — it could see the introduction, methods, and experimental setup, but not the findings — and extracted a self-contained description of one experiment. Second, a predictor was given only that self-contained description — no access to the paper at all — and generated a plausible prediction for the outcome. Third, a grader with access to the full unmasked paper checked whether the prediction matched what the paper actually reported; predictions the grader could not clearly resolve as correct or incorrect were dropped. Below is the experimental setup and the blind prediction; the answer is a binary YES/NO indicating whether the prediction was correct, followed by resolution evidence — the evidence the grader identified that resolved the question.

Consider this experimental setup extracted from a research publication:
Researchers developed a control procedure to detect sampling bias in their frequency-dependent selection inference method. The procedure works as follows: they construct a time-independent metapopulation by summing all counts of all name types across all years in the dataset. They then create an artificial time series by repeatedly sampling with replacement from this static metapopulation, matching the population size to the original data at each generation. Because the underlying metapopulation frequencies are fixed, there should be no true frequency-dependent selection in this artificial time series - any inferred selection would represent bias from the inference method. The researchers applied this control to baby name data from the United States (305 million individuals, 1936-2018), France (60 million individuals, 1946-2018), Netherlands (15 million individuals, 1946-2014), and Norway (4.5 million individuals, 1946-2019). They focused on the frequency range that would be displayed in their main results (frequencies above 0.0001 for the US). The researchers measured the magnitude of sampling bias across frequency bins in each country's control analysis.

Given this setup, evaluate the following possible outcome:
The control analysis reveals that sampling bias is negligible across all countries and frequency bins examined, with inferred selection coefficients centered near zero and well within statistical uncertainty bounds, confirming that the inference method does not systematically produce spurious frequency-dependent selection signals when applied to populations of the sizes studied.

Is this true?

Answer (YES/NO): NO